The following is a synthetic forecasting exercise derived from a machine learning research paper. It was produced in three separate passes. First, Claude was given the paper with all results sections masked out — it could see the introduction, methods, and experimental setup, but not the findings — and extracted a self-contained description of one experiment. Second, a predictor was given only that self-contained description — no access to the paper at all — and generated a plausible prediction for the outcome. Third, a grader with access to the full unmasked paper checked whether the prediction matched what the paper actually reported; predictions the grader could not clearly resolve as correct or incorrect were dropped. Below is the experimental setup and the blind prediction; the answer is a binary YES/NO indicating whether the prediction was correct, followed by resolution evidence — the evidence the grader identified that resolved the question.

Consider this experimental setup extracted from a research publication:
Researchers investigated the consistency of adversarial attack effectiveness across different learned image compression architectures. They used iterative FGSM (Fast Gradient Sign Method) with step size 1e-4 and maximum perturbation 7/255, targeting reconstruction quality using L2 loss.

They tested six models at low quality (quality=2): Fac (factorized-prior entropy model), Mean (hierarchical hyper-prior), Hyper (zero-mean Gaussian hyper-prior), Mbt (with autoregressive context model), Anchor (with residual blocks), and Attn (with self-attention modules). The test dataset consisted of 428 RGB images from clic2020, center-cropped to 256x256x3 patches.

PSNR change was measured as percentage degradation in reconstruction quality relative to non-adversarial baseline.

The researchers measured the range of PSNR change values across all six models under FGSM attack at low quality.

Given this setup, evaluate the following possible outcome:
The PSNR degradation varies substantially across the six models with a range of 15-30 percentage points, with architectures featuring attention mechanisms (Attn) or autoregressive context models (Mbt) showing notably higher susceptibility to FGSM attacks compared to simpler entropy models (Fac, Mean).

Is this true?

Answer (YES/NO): NO